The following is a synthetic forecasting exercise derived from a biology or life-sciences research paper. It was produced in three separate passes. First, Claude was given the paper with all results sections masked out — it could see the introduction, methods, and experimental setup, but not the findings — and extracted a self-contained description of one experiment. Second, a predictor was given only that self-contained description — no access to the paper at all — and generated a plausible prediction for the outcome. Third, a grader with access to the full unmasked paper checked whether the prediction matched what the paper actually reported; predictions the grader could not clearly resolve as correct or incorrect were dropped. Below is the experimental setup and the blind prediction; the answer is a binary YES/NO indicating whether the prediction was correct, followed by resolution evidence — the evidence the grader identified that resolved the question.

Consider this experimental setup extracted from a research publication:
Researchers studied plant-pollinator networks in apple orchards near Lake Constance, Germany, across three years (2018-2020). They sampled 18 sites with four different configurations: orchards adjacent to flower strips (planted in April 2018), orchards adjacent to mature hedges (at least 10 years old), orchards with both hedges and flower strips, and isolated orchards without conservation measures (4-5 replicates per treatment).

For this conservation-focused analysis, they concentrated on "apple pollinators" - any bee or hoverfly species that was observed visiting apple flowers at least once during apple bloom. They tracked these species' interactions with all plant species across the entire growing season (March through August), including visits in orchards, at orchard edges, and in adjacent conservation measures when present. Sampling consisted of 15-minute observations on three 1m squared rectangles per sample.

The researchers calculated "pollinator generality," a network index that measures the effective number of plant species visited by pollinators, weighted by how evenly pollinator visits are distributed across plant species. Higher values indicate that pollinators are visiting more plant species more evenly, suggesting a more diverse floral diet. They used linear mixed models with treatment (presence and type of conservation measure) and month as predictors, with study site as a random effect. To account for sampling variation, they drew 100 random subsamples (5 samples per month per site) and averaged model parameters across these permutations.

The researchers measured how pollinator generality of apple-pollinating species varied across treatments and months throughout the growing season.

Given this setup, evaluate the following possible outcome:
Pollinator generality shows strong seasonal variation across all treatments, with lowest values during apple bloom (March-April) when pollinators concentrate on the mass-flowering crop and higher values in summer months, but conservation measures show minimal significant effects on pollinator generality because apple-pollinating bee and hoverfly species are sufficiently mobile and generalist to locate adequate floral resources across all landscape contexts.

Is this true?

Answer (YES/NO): NO